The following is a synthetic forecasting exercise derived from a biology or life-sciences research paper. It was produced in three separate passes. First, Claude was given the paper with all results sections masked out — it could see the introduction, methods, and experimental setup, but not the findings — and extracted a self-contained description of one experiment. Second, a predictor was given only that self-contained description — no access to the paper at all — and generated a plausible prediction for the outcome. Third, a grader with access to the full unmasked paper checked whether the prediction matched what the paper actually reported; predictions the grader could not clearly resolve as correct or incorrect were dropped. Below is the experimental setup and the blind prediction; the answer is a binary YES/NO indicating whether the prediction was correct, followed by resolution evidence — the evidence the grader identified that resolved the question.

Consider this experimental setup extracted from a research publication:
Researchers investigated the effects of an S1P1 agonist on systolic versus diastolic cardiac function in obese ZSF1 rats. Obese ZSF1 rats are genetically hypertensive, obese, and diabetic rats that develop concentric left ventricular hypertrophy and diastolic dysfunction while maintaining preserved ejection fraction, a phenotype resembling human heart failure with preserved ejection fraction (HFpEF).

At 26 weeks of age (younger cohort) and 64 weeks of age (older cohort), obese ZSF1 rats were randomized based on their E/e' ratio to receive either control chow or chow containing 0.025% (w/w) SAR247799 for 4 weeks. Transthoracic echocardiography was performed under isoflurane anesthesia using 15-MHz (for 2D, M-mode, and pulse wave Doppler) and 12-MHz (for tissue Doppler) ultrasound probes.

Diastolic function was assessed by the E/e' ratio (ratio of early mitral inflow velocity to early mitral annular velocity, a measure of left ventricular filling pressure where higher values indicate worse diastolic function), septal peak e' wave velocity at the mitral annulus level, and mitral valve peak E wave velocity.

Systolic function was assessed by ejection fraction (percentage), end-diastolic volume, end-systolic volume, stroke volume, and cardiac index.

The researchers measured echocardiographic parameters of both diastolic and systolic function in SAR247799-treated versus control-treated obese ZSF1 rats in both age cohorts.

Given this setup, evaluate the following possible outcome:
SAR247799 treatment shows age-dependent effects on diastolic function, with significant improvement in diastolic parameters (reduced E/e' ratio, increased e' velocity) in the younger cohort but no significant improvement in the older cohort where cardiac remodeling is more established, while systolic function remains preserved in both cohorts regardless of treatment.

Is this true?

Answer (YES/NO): NO